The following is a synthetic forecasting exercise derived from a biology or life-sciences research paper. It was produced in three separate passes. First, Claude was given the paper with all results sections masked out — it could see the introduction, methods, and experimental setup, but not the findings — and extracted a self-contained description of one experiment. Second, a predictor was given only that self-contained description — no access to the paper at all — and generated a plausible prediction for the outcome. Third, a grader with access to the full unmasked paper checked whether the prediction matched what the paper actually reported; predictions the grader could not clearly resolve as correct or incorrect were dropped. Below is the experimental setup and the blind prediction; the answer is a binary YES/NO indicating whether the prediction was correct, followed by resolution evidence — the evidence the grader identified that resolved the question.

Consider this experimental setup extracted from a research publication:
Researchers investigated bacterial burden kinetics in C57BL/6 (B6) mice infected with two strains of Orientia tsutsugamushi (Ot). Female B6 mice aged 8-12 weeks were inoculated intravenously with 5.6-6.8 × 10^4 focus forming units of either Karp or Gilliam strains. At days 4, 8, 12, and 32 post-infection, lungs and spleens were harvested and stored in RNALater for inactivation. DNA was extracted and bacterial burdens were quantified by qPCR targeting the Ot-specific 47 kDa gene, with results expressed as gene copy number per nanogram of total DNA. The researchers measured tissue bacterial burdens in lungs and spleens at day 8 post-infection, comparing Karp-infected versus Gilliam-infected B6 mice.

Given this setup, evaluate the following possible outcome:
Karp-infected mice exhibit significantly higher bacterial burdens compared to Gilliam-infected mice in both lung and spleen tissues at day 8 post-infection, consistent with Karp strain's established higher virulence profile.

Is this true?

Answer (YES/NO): YES